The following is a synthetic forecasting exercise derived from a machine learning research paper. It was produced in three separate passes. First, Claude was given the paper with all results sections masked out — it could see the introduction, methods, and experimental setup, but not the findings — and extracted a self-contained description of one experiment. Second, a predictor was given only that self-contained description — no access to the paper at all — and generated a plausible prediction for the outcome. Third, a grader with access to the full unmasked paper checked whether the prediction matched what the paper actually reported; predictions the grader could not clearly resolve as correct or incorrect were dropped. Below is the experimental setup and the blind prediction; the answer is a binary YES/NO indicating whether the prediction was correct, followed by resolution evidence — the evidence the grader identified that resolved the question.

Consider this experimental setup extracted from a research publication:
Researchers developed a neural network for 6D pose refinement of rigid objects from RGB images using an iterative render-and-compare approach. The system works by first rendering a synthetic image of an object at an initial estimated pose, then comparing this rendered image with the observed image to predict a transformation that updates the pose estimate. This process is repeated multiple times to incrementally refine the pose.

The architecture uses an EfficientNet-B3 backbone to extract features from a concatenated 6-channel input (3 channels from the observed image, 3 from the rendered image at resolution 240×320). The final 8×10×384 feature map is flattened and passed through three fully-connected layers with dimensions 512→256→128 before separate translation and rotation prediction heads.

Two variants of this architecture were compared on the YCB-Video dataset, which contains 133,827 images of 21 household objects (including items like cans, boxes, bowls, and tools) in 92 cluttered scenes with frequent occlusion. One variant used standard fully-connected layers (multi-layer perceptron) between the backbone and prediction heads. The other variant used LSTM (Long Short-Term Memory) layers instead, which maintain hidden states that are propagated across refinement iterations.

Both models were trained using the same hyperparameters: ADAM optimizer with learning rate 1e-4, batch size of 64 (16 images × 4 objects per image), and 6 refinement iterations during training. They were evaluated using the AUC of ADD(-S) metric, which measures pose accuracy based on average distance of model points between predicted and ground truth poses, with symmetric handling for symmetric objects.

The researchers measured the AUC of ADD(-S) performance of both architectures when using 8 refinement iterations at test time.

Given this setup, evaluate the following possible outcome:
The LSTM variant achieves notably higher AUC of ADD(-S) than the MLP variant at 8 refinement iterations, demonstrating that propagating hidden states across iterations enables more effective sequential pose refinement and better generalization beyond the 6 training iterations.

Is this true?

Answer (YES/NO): YES